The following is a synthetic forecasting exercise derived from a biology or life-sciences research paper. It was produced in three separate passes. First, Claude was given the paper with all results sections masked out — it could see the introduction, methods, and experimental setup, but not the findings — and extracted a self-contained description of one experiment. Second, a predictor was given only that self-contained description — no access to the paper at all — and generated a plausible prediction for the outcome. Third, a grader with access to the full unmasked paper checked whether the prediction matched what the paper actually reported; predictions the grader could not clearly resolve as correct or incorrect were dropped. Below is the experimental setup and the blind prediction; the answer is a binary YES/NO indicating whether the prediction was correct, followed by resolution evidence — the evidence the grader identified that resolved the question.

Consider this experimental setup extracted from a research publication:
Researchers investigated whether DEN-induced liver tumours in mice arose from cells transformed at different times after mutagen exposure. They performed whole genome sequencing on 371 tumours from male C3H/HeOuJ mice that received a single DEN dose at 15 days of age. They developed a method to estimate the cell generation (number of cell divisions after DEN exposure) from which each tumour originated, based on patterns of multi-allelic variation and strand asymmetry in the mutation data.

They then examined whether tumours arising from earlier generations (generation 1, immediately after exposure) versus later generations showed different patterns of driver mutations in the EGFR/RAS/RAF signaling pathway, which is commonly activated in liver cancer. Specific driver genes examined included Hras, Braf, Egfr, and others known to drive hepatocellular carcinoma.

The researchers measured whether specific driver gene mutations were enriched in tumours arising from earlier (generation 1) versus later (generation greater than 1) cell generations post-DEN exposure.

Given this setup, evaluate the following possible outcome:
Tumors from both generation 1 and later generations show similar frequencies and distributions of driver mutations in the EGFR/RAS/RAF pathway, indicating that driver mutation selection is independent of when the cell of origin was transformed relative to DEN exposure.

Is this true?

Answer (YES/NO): NO